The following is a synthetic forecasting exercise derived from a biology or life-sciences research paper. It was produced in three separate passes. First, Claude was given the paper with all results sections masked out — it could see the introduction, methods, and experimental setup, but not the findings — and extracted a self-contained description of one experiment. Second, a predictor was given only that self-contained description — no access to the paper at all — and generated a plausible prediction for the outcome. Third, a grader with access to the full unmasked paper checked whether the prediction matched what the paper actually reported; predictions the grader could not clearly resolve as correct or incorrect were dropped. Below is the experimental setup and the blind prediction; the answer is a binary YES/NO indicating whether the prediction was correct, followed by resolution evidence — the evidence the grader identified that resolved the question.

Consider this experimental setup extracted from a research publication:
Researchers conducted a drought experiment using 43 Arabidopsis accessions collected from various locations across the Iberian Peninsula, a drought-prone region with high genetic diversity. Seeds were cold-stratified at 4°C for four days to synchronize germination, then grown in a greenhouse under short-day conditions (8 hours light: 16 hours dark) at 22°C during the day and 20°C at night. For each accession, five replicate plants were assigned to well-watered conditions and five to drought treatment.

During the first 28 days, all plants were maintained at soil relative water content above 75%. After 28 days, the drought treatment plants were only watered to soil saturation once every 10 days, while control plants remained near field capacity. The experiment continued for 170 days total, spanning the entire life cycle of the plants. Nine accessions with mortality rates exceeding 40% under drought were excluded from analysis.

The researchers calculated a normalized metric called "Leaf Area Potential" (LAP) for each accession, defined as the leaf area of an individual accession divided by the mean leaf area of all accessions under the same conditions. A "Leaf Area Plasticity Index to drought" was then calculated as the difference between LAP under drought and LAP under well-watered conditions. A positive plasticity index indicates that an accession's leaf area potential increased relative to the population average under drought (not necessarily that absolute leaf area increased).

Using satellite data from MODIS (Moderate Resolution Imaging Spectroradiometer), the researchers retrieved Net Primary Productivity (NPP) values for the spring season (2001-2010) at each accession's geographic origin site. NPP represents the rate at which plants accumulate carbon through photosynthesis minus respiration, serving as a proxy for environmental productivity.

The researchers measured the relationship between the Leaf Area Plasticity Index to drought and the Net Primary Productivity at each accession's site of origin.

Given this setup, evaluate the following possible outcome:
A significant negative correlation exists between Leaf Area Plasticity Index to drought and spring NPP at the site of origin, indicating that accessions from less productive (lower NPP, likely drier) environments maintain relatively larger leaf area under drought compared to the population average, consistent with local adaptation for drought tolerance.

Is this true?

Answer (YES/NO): YES